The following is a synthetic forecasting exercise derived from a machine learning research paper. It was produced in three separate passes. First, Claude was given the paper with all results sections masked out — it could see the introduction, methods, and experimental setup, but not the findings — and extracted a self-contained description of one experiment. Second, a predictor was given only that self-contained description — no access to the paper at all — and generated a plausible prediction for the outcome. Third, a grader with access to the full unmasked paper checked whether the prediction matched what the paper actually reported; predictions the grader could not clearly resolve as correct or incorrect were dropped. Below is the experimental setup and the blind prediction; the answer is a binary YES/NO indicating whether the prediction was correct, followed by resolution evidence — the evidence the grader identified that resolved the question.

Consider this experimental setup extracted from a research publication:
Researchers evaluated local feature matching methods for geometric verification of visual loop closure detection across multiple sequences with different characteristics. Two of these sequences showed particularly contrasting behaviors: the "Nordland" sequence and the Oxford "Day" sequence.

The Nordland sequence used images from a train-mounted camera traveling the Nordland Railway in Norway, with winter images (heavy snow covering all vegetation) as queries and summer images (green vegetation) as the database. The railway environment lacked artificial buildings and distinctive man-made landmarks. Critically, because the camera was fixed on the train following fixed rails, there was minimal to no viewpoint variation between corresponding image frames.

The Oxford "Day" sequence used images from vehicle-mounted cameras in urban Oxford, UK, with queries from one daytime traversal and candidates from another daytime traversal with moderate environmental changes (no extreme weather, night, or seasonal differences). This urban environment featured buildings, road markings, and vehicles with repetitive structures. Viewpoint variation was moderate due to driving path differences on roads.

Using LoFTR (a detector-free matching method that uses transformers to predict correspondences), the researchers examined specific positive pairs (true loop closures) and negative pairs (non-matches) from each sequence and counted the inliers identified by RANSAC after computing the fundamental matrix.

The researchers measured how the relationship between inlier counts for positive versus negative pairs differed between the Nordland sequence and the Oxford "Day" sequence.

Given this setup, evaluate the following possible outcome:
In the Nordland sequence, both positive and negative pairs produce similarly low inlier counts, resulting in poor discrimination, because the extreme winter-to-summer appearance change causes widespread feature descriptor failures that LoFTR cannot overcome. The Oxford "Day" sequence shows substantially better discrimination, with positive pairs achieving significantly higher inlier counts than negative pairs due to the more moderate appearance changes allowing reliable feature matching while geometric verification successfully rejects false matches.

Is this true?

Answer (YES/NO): NO